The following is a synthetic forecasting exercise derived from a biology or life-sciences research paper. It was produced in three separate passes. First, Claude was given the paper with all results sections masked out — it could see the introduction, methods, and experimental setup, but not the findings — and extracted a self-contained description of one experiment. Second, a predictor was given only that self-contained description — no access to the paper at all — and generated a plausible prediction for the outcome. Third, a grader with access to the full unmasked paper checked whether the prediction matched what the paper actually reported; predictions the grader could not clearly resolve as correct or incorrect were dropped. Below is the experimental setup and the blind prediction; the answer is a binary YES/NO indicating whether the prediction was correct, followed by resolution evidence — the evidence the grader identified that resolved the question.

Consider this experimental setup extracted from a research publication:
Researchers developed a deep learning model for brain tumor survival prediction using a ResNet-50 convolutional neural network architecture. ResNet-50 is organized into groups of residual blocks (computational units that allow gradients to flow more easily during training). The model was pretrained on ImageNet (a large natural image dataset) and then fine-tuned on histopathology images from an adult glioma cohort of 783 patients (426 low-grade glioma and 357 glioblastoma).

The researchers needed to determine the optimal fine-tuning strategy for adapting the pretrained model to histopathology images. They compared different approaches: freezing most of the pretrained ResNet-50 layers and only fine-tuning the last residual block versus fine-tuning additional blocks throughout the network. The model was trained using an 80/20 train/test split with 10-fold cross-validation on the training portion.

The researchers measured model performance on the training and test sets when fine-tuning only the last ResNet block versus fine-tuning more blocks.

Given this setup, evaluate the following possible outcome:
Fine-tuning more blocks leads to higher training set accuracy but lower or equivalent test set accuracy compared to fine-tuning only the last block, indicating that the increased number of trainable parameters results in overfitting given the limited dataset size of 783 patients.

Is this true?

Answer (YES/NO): YES